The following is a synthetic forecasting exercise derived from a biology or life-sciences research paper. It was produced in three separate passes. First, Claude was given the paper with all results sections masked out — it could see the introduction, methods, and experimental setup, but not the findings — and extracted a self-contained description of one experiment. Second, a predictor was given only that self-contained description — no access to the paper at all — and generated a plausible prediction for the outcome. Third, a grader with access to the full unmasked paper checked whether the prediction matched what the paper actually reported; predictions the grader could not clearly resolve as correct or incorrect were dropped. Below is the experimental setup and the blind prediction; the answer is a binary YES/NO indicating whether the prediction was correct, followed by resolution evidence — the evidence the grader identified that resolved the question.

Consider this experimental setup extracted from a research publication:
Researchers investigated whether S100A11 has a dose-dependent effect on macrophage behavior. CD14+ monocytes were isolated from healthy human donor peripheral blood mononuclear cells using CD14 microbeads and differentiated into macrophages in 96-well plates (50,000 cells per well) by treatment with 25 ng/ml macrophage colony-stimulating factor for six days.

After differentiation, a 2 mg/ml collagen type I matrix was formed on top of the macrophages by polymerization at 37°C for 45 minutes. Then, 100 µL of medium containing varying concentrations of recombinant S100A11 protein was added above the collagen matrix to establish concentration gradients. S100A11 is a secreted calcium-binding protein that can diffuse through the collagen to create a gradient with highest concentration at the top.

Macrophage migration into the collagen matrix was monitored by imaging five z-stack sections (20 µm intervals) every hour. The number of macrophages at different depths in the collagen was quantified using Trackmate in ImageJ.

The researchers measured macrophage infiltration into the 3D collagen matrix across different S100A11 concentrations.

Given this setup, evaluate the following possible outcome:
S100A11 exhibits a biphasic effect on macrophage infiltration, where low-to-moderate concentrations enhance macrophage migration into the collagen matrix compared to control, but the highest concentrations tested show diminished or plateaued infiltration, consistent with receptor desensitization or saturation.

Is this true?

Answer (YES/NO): NO